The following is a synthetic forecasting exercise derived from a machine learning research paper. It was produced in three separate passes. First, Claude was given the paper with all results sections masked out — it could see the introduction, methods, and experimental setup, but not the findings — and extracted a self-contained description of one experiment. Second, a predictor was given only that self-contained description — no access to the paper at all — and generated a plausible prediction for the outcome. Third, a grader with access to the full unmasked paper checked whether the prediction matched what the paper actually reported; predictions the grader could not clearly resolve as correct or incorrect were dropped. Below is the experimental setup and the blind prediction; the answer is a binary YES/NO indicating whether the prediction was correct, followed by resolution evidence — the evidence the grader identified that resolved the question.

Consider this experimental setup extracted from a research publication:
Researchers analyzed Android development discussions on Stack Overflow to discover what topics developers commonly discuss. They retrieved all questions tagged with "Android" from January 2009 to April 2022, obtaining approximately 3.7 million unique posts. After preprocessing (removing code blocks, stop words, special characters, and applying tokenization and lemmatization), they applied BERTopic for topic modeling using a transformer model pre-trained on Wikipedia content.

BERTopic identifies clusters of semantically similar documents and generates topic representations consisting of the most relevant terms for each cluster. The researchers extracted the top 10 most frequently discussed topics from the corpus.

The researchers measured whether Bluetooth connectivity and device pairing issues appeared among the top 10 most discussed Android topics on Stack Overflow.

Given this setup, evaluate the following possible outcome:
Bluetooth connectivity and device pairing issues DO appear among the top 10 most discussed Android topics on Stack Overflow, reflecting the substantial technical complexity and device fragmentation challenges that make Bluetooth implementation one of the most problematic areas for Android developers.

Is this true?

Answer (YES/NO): YES